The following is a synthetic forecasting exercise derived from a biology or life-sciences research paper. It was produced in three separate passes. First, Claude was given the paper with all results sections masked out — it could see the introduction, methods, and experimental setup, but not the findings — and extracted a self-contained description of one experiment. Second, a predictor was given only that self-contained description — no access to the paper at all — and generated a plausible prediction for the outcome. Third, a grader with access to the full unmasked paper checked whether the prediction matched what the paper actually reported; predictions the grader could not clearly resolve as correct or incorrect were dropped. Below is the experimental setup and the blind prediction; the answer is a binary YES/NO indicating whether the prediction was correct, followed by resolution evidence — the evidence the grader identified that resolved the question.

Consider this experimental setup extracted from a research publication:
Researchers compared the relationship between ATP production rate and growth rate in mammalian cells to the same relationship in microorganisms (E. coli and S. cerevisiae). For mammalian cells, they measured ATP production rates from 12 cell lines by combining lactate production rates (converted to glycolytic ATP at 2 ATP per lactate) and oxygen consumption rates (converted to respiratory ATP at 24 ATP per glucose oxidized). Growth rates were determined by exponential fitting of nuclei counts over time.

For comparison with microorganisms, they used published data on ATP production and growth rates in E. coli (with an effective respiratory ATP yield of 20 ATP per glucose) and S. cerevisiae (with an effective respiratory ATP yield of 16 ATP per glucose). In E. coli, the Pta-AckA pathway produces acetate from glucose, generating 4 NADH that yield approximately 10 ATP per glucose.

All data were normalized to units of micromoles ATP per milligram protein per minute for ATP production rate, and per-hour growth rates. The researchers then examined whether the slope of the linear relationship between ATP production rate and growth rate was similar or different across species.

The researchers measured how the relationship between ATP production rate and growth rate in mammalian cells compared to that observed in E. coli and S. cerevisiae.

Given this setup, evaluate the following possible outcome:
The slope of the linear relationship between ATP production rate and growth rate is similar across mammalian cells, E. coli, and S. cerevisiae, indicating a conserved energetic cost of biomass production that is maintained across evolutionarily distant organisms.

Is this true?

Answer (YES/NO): YES